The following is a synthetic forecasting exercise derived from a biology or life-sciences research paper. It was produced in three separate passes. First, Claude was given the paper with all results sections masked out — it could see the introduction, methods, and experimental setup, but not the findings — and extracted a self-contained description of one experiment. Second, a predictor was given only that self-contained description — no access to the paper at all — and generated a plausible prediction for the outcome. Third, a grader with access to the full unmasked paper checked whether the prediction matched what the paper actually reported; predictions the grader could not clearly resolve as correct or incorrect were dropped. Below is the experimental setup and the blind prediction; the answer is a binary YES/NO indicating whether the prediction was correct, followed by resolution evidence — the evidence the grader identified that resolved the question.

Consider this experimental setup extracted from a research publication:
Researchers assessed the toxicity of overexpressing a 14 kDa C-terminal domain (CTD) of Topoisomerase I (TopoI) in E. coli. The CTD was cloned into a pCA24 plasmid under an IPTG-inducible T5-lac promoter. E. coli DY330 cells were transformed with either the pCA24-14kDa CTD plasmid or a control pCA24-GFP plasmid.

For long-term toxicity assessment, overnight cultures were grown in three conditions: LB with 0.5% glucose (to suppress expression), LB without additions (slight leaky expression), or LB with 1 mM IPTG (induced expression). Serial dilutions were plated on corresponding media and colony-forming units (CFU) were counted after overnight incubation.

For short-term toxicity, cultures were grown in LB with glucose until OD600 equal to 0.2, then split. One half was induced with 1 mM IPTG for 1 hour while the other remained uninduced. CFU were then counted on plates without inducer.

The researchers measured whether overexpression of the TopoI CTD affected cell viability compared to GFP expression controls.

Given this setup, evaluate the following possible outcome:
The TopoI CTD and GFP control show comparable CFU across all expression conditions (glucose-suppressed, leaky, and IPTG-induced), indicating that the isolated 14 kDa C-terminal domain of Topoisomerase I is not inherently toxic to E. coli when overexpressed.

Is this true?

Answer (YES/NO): NO